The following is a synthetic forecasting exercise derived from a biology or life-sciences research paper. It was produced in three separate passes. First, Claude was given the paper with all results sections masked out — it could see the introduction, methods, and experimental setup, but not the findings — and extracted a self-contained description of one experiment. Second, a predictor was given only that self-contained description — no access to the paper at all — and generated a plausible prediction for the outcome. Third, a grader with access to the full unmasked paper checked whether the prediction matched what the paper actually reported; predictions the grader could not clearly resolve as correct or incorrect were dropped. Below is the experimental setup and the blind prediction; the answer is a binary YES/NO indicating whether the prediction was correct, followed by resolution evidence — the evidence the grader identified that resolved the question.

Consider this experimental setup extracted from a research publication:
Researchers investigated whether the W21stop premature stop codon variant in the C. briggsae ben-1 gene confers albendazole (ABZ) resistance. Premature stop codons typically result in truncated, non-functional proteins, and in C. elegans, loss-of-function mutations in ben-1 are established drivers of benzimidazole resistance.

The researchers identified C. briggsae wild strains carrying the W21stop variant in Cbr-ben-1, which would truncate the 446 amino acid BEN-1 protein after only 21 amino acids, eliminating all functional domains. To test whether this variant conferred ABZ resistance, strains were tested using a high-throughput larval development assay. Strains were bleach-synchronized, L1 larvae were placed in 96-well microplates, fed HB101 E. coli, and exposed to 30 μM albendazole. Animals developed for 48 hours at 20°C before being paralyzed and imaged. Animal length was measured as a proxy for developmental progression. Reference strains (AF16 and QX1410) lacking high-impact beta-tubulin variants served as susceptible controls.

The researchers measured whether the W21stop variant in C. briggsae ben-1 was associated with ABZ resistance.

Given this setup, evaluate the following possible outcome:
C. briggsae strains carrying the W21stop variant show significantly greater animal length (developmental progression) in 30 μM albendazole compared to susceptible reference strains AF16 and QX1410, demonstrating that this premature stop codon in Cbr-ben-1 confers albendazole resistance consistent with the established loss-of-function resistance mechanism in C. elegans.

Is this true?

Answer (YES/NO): YES